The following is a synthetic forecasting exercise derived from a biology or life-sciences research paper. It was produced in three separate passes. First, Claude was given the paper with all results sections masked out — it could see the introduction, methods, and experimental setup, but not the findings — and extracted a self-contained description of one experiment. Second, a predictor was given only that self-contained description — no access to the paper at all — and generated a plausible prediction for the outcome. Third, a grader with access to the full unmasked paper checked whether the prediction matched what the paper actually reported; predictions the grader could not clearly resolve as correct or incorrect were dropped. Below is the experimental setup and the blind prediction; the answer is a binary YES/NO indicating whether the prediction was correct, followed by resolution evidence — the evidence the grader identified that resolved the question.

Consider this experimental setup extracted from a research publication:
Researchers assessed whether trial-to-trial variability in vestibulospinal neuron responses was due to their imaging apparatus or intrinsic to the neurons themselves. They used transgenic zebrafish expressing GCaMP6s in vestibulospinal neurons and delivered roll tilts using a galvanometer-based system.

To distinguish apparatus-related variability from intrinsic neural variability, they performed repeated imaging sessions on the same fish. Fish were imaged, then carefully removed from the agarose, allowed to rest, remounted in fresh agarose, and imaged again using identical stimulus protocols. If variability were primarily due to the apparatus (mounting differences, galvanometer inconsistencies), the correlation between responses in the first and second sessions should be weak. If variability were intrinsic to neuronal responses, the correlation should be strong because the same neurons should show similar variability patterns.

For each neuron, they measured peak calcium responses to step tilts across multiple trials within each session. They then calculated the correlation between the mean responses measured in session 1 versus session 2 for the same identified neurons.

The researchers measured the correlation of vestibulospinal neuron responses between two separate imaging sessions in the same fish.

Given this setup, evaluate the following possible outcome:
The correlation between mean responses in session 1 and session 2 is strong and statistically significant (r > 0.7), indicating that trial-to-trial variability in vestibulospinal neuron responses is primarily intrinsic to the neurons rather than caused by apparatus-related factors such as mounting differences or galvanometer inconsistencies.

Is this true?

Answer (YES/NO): YES